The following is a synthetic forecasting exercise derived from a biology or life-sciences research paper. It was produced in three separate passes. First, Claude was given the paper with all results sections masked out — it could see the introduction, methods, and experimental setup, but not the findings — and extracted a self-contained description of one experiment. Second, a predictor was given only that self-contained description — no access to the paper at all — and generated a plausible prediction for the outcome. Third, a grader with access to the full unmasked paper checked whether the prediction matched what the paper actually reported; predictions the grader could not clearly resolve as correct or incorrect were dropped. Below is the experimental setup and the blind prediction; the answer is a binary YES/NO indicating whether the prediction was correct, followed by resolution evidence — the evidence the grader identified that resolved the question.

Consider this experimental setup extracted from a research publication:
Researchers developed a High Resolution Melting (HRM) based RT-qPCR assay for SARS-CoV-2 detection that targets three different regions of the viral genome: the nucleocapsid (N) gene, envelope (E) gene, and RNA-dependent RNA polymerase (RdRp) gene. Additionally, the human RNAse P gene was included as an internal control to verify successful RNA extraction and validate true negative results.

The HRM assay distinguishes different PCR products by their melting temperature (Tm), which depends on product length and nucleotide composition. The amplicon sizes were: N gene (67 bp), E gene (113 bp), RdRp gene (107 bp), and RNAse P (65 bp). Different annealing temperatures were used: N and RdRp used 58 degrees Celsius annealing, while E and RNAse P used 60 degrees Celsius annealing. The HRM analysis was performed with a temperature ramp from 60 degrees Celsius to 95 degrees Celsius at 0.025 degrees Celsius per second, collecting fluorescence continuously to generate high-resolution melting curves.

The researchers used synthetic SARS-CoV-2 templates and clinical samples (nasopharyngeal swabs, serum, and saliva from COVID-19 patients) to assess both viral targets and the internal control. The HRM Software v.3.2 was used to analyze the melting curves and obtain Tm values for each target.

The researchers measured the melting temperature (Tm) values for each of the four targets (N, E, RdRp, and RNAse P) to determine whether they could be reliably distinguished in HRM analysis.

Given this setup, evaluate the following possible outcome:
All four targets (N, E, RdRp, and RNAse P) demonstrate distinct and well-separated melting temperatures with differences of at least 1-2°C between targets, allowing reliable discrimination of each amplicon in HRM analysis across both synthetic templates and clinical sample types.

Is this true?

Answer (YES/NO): YES